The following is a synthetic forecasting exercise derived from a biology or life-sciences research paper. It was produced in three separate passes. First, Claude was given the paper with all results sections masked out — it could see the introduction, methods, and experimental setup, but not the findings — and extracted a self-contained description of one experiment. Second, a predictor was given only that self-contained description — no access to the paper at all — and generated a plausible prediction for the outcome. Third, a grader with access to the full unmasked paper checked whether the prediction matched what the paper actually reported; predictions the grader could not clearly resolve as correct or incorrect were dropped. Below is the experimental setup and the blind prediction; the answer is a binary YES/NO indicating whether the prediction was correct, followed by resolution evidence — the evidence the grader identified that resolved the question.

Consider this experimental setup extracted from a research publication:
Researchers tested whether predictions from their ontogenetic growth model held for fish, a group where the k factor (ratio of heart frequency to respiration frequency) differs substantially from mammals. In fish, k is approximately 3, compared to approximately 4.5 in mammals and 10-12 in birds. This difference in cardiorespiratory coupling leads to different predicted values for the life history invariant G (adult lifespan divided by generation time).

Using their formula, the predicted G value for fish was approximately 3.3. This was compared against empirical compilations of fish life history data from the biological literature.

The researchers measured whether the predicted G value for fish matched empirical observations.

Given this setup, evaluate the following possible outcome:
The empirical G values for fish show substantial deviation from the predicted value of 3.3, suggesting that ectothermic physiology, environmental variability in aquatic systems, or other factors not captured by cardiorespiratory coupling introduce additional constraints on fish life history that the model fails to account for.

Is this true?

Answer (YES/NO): NO